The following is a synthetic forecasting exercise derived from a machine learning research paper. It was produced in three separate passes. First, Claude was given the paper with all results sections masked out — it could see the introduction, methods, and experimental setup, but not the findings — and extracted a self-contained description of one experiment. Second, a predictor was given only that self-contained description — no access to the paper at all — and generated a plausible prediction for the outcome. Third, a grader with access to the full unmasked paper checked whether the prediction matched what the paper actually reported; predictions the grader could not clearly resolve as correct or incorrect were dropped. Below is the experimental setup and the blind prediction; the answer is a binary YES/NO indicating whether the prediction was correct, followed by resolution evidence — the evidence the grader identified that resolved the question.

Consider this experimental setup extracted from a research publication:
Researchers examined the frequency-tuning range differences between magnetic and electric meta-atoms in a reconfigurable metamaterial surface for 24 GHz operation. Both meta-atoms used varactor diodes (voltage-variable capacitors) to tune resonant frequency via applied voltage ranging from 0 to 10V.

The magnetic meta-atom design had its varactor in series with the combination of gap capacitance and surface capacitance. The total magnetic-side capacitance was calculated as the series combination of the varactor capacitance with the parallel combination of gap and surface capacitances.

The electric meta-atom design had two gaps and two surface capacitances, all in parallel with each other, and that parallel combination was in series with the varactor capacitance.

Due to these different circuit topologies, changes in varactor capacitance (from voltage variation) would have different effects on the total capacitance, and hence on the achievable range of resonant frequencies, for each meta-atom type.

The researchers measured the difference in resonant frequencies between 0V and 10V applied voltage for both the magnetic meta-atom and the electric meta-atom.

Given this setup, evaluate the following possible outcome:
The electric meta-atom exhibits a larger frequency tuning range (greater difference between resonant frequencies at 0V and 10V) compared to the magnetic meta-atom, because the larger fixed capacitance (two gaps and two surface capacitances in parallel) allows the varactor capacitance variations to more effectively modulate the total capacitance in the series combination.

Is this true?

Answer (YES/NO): YES